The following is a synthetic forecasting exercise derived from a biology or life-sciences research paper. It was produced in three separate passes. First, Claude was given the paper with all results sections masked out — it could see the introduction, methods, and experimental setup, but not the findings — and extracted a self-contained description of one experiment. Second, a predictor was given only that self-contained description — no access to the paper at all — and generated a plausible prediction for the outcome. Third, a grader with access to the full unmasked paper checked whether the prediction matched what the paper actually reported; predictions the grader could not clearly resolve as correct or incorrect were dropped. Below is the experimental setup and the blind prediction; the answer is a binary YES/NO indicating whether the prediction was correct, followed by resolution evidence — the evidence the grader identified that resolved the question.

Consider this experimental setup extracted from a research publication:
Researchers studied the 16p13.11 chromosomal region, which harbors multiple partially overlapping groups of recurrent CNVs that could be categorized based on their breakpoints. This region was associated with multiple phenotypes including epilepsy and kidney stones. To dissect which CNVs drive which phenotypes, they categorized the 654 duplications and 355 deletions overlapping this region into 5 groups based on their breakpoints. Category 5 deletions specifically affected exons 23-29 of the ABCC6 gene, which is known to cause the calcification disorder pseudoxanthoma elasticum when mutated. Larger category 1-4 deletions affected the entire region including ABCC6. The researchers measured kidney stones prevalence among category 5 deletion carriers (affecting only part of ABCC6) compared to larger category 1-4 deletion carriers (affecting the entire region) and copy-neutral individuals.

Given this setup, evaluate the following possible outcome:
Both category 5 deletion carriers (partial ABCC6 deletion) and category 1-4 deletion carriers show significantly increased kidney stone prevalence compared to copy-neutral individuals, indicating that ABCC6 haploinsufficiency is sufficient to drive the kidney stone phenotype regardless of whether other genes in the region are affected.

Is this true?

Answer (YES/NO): YES